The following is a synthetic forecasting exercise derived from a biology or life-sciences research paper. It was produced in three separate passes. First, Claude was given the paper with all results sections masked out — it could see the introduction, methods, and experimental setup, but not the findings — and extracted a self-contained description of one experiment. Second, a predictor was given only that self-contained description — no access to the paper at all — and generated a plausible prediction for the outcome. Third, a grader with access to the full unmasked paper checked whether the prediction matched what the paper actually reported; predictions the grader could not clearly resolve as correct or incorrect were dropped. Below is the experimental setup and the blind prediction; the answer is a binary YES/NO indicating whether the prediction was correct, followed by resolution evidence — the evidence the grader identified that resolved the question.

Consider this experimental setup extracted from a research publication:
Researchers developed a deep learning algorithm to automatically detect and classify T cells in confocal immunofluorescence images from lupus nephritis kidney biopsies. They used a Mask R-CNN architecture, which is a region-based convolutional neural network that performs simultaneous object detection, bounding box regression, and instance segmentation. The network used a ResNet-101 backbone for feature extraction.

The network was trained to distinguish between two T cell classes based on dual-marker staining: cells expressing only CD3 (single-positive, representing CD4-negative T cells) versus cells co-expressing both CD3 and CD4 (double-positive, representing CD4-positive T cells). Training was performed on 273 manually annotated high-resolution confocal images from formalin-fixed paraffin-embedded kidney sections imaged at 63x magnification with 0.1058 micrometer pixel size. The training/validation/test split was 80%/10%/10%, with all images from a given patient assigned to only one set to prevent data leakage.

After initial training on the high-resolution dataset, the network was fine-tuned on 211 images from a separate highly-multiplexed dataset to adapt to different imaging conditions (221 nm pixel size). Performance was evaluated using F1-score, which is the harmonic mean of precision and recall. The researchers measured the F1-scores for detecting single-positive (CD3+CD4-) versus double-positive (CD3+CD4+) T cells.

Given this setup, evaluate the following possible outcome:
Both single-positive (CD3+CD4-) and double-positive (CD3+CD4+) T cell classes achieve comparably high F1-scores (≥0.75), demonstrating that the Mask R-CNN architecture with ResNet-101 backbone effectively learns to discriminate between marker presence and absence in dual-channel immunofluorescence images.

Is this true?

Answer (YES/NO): YES